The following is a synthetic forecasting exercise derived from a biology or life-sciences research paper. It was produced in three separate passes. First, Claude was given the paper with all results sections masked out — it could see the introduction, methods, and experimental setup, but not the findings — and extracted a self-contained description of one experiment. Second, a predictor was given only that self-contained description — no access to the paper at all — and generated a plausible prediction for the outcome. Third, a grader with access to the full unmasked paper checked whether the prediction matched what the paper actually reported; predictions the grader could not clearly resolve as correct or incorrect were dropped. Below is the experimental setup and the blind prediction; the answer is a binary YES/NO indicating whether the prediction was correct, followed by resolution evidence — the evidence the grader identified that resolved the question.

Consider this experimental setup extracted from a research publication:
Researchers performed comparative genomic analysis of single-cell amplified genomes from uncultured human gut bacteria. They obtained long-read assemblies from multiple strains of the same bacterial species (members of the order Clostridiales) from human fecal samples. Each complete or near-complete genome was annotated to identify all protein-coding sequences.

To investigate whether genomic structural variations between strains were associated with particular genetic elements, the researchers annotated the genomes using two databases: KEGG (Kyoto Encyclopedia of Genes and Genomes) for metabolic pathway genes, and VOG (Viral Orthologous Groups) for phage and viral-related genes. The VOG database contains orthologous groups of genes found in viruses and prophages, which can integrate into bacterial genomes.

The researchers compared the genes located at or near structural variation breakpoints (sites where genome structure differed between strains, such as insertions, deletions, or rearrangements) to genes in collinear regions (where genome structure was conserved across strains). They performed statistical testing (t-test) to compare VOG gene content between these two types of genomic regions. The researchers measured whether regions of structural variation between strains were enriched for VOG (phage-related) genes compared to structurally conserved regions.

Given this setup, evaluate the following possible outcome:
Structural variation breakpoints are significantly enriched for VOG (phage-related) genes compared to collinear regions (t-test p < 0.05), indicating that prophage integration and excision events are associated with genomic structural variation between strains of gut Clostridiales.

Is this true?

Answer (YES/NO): YES